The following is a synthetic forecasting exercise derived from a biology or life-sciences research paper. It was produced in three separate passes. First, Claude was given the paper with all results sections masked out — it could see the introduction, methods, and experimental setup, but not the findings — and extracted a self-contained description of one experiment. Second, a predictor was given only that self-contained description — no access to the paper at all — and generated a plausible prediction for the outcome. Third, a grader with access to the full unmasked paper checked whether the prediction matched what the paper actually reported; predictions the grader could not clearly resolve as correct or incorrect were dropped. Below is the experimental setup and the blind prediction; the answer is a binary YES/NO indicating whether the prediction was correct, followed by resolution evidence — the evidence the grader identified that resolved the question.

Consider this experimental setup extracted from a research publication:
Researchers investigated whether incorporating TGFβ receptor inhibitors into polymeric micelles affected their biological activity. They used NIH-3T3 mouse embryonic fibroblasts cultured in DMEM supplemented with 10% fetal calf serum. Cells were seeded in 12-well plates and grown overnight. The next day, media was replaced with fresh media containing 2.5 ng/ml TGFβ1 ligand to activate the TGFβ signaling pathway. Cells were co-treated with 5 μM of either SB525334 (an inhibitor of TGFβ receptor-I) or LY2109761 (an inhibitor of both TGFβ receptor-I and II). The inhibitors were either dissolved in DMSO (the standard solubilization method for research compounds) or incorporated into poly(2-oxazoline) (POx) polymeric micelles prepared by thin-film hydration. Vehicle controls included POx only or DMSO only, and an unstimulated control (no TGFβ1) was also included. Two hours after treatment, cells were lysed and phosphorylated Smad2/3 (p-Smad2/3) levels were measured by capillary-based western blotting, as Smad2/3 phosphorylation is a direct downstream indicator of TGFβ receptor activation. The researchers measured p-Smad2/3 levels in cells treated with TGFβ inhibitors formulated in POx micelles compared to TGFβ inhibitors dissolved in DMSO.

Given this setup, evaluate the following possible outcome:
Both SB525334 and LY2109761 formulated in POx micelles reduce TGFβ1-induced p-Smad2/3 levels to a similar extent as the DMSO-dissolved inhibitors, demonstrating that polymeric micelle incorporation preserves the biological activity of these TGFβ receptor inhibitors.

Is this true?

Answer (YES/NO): YES